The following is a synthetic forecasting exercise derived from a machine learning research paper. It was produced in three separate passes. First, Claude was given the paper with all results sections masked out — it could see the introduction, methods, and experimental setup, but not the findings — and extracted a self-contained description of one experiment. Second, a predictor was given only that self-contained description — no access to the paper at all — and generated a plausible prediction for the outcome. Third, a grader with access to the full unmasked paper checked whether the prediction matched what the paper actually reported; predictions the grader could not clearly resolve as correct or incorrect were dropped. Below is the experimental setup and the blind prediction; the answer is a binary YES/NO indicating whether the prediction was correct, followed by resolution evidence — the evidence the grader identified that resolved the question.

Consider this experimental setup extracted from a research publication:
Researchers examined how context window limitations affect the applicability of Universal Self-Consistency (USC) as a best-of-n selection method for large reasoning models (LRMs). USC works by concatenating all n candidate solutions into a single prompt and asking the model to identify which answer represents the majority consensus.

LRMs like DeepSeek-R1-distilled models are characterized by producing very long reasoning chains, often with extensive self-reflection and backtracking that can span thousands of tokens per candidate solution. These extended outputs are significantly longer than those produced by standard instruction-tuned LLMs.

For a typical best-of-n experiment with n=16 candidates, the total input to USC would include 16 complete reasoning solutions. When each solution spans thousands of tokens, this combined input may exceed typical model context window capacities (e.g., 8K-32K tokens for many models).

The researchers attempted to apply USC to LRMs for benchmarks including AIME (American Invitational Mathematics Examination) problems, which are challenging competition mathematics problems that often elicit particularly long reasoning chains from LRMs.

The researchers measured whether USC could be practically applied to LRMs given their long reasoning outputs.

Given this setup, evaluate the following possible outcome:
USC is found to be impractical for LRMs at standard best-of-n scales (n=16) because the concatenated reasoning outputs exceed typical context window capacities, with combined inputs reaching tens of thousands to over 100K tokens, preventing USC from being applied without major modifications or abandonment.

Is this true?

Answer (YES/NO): NO